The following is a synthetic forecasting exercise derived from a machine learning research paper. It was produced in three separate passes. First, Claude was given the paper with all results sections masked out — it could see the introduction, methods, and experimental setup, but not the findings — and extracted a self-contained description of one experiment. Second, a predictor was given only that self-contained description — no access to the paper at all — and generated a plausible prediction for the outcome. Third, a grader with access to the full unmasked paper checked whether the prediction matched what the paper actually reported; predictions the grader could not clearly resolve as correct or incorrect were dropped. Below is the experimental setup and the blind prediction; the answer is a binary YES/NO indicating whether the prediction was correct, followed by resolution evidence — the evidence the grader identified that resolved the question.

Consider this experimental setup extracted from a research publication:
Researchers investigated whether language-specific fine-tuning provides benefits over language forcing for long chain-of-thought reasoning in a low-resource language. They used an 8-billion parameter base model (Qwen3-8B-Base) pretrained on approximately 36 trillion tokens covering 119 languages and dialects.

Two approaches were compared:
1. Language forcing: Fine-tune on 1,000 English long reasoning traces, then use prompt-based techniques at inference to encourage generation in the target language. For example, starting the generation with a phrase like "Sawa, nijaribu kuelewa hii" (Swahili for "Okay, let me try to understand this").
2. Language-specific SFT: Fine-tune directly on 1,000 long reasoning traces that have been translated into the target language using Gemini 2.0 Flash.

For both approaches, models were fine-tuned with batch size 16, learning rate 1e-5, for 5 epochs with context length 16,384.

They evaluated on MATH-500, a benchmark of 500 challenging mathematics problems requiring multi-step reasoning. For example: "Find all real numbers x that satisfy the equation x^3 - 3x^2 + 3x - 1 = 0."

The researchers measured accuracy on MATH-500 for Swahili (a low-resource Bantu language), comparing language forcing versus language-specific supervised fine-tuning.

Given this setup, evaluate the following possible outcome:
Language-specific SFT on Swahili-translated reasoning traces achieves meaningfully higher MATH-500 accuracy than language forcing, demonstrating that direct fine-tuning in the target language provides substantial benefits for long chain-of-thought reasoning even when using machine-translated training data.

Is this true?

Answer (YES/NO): YES